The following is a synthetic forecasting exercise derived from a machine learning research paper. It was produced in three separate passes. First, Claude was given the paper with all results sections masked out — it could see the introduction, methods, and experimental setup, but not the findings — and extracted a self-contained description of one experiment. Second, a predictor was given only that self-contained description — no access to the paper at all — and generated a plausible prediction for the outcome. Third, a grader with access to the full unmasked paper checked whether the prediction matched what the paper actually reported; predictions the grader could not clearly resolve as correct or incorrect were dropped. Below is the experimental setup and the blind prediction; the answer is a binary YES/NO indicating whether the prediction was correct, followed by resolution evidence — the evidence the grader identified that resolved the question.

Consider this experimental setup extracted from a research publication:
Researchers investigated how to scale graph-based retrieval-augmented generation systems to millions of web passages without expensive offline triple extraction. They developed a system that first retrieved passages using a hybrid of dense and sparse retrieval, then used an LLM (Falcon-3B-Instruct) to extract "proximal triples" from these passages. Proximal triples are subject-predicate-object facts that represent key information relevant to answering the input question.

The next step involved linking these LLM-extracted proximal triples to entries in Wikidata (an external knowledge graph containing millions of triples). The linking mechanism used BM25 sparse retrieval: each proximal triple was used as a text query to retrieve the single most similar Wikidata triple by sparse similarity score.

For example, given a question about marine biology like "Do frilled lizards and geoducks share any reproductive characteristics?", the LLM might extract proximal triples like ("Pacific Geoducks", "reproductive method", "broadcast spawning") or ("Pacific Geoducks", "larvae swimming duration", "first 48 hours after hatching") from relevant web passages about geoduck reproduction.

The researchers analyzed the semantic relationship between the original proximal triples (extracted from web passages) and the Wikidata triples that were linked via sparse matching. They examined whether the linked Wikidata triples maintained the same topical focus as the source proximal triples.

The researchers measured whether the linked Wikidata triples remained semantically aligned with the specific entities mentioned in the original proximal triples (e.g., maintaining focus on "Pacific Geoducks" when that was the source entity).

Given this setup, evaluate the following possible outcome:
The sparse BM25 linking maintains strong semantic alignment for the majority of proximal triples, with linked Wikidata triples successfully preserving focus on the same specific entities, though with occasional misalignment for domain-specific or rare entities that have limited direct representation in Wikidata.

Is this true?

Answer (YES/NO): NO